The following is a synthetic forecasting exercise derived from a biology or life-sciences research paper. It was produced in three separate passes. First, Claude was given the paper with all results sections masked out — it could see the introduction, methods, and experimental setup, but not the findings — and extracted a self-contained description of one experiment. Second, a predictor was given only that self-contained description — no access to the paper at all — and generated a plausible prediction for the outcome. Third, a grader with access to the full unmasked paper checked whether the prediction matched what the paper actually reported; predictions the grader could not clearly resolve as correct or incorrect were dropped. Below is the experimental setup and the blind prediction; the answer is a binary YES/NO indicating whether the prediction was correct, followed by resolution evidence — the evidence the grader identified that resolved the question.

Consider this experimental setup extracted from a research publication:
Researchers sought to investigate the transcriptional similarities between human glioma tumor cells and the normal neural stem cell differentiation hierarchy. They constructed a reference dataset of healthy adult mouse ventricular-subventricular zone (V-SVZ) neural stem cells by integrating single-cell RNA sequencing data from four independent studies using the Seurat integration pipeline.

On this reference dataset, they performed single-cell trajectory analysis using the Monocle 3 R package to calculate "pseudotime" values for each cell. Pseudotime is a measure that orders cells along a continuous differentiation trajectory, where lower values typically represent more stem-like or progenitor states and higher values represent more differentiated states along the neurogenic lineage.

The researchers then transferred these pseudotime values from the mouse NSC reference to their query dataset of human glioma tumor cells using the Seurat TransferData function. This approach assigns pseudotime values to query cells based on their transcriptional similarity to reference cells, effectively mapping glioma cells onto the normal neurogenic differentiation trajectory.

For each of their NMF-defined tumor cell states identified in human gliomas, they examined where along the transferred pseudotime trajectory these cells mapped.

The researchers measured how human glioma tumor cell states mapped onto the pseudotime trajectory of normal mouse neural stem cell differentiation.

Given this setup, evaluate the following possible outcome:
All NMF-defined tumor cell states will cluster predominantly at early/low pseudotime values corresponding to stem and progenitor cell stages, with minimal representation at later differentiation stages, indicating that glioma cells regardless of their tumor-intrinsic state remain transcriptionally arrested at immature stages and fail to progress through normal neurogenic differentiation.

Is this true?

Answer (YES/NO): NO